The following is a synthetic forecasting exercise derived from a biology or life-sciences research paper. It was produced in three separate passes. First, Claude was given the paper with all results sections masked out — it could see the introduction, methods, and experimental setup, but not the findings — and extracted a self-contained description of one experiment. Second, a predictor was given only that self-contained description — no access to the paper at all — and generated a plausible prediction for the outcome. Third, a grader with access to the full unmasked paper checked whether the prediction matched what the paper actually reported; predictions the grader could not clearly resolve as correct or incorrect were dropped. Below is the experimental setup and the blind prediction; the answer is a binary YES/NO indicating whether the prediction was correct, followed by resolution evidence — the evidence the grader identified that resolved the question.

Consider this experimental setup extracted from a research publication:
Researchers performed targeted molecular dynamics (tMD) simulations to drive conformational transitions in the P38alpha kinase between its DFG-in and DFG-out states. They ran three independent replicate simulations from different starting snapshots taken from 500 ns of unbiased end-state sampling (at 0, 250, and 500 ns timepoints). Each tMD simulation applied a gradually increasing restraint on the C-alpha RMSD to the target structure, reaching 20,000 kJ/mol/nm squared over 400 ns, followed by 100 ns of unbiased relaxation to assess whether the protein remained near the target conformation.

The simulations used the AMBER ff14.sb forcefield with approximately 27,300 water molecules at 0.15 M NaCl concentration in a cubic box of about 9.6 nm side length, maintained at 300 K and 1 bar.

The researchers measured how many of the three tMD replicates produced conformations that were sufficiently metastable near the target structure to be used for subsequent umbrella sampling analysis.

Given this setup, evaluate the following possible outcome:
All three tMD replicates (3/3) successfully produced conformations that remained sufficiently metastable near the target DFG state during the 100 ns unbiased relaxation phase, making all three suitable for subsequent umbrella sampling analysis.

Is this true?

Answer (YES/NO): NO